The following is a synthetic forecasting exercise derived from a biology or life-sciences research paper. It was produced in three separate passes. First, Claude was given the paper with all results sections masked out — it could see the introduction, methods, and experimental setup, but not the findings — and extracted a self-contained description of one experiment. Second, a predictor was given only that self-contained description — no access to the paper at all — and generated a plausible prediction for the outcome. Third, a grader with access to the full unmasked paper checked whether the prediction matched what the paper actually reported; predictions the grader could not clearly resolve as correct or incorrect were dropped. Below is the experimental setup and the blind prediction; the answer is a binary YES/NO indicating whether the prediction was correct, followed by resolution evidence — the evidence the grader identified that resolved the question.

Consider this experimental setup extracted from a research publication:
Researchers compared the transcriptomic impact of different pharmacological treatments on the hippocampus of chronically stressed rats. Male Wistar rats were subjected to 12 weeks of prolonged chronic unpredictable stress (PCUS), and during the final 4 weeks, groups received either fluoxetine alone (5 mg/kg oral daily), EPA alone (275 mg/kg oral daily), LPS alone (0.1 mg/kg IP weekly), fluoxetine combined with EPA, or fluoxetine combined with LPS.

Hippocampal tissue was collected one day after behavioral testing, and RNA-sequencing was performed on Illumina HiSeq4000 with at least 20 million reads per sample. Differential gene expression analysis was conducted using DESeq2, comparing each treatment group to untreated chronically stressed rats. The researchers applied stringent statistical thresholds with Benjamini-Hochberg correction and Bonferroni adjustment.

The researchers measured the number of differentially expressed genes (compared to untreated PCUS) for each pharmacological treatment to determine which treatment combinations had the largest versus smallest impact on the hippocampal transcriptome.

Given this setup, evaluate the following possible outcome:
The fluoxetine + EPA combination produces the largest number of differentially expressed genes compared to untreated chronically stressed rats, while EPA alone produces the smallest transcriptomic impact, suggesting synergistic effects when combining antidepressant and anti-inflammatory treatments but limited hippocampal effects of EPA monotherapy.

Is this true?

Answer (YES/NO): NO